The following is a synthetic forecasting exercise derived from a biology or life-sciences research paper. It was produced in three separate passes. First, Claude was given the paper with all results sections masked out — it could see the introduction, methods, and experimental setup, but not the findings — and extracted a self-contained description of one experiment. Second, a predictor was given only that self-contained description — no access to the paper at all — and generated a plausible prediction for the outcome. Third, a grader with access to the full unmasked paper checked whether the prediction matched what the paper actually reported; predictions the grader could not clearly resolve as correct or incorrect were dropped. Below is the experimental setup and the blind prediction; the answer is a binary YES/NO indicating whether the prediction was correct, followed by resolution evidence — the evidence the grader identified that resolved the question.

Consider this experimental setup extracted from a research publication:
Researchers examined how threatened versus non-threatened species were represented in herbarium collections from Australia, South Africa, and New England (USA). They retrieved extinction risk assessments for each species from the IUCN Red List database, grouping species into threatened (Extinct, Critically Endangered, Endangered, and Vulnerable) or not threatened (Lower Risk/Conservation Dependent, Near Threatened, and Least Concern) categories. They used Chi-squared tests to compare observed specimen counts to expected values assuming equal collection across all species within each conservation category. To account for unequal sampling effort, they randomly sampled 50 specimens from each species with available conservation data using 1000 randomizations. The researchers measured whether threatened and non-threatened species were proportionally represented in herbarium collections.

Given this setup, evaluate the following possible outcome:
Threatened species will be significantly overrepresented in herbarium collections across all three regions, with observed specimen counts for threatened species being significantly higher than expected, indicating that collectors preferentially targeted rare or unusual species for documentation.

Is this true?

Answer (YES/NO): NO